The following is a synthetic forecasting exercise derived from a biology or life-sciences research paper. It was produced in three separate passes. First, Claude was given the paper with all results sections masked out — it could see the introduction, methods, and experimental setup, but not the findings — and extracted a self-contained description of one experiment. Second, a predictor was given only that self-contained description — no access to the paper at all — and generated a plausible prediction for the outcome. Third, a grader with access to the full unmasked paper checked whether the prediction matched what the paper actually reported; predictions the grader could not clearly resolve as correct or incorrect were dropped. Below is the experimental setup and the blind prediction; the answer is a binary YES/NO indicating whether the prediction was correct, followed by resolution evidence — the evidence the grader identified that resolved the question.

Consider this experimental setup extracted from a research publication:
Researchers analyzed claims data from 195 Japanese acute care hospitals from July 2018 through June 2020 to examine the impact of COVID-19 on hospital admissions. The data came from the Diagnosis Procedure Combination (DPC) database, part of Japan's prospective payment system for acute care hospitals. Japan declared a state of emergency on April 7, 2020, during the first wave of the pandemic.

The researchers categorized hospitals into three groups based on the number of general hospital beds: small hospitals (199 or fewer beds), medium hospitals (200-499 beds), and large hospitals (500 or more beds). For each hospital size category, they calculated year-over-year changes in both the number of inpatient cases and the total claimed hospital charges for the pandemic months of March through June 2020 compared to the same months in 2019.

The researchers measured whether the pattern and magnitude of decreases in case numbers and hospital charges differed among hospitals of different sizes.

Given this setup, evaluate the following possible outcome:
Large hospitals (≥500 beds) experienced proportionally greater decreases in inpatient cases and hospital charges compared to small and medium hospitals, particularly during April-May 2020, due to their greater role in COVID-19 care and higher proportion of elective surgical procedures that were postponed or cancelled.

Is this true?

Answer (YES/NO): NO